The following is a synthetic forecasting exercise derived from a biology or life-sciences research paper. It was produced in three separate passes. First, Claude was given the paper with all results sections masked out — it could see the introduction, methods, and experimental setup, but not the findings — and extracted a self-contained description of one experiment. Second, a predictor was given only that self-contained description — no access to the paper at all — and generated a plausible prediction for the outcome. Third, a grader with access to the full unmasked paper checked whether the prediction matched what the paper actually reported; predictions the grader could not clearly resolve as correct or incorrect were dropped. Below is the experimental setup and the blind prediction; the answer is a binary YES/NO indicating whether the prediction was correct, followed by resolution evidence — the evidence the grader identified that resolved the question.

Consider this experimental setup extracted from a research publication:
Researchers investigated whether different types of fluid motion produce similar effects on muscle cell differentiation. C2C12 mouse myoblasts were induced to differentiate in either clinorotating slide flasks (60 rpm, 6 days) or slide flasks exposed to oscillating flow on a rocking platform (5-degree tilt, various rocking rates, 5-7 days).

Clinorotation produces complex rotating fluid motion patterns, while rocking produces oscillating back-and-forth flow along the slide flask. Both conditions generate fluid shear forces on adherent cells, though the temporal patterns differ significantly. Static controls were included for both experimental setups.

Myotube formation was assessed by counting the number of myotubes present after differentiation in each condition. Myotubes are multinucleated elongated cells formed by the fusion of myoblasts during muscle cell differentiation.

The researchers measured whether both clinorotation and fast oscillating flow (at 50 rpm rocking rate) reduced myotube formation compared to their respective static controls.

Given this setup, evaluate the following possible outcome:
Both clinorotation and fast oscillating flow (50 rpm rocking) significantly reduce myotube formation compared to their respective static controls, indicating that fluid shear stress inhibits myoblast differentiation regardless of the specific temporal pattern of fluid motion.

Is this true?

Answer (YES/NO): NO